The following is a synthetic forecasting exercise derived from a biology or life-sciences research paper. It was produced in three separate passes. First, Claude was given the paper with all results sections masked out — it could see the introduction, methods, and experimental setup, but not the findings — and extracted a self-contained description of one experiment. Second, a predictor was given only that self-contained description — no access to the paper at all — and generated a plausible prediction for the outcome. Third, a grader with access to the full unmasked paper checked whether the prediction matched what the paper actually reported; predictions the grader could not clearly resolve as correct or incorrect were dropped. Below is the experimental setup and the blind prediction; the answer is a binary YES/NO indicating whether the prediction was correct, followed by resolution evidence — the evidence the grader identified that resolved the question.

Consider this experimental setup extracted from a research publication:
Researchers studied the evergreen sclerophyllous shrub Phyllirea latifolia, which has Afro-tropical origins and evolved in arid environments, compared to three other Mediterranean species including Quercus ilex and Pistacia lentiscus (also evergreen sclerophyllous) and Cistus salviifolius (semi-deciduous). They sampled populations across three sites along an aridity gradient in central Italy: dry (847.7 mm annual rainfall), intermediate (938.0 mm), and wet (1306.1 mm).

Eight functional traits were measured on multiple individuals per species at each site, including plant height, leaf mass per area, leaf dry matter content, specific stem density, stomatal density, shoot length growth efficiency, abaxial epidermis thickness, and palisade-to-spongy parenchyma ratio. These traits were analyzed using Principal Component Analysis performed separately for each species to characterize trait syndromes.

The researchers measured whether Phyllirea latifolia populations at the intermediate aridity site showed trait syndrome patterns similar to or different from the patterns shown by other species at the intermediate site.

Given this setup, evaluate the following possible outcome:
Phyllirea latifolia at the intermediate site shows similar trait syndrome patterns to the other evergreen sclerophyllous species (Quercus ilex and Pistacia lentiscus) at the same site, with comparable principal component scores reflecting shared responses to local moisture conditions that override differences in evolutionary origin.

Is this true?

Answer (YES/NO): NO